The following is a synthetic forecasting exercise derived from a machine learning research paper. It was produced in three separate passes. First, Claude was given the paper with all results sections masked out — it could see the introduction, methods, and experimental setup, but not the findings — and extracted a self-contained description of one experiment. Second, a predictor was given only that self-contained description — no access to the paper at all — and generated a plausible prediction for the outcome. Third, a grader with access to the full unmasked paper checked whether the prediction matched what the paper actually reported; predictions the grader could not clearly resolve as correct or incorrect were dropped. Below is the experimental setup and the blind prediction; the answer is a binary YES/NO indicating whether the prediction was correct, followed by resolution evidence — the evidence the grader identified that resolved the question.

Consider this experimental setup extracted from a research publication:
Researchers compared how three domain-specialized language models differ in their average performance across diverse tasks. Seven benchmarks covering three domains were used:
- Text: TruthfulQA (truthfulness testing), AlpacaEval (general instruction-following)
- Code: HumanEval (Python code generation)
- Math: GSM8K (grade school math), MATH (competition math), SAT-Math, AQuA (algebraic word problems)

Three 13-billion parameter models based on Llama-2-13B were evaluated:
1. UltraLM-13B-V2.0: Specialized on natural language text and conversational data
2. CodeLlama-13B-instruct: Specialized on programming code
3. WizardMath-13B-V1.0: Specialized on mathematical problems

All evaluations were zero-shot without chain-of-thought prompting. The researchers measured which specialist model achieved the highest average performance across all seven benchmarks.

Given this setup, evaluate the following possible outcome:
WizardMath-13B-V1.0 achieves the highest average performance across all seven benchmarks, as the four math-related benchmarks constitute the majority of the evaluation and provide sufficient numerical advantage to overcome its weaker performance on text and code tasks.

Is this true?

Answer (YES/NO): NO